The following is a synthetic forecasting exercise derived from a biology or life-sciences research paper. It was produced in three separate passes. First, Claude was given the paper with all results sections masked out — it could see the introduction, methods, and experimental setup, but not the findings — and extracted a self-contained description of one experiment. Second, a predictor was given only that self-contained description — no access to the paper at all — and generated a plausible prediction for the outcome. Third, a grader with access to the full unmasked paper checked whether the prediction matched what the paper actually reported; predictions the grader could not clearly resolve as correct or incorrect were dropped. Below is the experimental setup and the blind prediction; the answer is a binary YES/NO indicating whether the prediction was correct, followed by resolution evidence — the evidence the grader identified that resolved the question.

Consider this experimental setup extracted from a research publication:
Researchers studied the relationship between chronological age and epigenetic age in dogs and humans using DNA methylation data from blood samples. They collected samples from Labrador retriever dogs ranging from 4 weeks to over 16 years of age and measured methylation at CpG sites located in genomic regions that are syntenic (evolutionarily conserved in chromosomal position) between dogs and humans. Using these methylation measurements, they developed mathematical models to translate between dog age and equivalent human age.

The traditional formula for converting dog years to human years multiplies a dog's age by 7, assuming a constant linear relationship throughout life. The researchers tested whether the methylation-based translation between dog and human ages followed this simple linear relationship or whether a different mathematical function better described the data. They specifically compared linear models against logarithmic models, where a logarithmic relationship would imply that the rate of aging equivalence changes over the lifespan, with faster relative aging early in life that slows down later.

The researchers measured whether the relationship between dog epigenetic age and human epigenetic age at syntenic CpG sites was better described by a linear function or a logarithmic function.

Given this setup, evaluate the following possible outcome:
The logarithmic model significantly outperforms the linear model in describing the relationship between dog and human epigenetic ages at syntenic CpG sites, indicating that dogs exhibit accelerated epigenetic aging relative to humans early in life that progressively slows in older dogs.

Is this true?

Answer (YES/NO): YES